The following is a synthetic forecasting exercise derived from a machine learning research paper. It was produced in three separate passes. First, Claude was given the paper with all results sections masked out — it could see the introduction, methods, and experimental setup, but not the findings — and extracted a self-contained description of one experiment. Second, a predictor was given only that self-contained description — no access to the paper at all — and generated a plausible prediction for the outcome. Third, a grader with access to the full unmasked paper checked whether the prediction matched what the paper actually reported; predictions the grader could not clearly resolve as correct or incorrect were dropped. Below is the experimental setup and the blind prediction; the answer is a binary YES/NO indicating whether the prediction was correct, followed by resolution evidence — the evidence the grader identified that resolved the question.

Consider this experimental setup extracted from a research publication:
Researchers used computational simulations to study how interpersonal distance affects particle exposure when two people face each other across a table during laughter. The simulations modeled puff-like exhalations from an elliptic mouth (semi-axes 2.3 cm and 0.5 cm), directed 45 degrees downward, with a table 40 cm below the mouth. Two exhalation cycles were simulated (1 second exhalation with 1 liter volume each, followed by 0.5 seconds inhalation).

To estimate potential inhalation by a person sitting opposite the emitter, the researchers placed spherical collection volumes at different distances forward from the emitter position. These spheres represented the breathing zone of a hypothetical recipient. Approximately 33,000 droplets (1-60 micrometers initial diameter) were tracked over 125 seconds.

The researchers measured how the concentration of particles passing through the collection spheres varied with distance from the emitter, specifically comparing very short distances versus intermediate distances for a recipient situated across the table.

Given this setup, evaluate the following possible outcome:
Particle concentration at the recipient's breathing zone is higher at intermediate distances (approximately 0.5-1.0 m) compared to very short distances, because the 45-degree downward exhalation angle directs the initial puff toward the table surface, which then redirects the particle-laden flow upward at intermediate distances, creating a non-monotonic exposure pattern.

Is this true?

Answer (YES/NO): NO